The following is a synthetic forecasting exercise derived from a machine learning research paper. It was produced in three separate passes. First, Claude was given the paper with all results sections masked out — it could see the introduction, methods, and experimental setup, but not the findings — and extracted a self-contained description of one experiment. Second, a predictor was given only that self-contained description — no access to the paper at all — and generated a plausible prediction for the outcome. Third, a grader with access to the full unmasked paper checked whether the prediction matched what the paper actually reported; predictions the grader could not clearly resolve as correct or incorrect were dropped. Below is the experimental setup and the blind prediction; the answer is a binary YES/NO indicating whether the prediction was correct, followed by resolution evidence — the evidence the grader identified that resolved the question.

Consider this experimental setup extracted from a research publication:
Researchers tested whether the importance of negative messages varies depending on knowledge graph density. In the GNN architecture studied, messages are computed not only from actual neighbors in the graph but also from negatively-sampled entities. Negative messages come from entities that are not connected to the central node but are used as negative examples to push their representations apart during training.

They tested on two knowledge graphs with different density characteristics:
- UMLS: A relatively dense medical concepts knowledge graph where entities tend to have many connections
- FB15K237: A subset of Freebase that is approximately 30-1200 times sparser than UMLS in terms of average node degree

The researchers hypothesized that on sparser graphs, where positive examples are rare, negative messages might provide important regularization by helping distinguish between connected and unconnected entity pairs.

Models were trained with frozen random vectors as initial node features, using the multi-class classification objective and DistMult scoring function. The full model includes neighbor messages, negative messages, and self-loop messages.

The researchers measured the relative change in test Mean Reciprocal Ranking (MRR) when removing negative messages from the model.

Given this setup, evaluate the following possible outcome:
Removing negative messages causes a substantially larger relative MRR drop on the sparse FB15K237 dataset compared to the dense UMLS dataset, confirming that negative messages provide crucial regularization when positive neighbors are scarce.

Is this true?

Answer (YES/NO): YES